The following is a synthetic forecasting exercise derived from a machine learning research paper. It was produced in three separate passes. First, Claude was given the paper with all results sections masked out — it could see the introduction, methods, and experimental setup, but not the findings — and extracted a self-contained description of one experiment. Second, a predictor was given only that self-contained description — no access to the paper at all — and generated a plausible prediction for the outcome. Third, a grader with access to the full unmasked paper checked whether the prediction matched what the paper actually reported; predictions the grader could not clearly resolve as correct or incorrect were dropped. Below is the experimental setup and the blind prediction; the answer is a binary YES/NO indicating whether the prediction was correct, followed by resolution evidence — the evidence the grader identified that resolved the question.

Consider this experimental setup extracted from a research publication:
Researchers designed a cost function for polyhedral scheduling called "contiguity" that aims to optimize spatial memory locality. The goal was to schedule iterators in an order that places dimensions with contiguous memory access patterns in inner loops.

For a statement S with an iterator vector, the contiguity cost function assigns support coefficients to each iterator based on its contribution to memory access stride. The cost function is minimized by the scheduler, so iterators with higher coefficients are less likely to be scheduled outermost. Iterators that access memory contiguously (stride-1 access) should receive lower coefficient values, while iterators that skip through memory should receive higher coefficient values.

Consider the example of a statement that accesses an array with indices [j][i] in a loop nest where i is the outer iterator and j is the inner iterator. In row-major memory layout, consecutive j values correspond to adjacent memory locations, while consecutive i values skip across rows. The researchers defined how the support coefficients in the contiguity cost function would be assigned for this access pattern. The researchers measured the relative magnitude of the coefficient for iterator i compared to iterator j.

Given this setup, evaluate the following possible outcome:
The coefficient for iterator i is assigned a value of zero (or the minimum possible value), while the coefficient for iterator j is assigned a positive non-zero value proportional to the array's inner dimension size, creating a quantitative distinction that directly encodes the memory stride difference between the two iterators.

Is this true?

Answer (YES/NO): NO